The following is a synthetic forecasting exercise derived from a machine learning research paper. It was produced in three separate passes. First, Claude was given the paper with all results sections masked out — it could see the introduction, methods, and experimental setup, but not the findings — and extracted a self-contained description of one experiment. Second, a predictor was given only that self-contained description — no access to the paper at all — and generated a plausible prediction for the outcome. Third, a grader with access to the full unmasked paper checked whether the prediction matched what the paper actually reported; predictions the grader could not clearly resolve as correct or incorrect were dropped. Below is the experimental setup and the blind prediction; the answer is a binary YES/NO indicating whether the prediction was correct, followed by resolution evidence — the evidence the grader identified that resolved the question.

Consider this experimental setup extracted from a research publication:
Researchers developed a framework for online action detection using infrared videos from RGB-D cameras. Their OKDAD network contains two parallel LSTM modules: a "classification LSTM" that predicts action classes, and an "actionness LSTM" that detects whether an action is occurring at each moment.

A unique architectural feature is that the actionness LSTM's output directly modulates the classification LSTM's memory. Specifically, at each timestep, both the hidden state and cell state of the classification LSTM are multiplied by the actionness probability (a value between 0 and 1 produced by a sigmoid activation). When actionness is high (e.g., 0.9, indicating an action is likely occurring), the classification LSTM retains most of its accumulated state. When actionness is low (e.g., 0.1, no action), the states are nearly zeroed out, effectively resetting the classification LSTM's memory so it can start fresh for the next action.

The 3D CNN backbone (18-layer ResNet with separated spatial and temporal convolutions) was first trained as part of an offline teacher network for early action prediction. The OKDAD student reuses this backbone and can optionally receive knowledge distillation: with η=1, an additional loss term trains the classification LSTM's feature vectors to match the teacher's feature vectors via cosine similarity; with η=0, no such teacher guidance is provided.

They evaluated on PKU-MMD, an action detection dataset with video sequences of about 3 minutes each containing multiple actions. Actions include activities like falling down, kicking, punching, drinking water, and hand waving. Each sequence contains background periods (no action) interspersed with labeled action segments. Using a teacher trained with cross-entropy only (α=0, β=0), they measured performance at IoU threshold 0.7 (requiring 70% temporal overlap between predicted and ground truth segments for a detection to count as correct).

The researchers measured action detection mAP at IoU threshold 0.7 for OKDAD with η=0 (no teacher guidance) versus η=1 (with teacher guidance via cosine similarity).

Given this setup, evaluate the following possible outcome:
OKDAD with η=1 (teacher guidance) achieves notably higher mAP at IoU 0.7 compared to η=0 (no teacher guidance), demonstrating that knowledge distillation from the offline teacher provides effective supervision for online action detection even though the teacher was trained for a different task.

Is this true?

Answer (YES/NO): NO